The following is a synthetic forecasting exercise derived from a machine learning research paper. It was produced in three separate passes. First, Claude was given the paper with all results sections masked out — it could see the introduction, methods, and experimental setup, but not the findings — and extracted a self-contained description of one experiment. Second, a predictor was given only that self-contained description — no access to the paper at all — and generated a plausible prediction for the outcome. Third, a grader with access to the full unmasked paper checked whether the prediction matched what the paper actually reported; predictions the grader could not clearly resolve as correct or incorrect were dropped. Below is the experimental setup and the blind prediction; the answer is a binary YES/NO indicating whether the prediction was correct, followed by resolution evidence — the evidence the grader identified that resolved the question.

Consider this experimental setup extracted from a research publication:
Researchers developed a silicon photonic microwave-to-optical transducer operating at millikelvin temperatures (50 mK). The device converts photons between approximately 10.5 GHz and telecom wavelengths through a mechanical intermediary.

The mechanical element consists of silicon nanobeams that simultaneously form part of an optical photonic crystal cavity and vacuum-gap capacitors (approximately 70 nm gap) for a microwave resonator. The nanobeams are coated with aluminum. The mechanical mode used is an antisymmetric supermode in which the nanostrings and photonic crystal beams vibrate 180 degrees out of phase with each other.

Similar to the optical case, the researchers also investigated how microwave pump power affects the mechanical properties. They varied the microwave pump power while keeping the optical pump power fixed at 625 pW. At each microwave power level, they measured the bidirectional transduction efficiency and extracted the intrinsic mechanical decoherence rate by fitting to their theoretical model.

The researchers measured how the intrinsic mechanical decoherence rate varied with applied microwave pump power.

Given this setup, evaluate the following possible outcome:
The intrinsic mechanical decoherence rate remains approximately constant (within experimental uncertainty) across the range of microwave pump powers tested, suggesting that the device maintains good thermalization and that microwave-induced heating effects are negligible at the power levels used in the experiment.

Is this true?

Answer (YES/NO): YES